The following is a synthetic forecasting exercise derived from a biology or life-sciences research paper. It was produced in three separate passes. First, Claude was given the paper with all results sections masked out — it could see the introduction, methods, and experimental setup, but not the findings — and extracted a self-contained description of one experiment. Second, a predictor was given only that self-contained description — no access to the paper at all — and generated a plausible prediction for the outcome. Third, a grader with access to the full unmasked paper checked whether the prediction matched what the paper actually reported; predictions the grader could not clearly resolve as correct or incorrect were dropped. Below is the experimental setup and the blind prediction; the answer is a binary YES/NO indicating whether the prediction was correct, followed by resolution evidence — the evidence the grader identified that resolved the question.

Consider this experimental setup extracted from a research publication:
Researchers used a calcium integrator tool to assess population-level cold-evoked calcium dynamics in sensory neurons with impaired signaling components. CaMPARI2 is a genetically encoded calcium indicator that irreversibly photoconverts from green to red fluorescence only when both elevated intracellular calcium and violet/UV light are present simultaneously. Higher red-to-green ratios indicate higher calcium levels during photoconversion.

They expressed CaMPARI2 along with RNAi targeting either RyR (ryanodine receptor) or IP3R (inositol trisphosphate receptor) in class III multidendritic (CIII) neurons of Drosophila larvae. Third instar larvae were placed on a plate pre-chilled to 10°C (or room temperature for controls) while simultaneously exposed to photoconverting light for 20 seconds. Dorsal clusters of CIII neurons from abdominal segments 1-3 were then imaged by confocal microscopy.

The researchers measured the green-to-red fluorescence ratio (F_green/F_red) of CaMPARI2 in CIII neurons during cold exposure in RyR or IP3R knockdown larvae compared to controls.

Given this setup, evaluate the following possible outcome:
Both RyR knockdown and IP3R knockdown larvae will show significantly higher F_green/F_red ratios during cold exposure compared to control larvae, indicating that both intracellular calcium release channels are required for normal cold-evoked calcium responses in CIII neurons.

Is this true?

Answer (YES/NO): YES